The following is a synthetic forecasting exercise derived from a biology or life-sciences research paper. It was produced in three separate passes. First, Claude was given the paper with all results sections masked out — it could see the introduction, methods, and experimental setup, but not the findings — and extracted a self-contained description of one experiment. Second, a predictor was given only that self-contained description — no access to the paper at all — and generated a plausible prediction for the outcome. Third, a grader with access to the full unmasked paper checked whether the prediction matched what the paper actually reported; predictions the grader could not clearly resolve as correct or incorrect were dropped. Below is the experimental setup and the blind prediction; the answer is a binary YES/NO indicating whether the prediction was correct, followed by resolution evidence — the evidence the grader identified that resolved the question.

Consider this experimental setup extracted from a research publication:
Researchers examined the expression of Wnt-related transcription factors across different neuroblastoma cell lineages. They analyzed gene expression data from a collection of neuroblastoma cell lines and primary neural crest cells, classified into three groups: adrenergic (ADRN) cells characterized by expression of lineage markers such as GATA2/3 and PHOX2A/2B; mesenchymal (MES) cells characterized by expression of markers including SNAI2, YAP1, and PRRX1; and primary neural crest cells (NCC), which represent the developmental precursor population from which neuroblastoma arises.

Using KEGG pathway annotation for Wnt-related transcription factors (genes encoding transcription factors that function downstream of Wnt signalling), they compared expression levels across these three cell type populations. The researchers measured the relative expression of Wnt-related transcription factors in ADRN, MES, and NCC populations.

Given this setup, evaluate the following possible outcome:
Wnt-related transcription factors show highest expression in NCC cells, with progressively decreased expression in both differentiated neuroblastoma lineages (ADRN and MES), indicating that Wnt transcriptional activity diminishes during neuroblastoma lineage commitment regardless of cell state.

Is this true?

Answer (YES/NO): NO